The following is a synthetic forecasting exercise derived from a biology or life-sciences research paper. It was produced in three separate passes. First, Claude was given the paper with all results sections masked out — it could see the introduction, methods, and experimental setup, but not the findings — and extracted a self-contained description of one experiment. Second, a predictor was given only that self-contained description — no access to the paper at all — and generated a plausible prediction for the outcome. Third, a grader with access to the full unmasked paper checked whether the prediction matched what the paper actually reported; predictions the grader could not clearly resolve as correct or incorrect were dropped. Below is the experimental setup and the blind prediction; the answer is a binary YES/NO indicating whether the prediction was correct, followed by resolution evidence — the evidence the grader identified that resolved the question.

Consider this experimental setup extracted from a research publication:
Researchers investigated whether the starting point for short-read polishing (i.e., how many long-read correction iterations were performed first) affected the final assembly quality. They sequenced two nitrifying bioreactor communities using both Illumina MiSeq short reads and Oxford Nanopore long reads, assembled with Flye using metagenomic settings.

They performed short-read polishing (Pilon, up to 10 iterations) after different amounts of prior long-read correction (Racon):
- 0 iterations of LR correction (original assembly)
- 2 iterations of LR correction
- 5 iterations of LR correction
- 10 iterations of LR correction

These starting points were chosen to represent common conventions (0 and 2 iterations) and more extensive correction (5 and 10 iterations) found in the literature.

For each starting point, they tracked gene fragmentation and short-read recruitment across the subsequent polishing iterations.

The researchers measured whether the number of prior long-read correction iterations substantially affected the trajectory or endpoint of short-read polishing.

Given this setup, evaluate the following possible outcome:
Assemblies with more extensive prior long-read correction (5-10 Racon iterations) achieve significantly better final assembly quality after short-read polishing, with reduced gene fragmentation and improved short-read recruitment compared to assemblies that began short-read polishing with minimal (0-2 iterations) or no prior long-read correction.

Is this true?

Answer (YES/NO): NO